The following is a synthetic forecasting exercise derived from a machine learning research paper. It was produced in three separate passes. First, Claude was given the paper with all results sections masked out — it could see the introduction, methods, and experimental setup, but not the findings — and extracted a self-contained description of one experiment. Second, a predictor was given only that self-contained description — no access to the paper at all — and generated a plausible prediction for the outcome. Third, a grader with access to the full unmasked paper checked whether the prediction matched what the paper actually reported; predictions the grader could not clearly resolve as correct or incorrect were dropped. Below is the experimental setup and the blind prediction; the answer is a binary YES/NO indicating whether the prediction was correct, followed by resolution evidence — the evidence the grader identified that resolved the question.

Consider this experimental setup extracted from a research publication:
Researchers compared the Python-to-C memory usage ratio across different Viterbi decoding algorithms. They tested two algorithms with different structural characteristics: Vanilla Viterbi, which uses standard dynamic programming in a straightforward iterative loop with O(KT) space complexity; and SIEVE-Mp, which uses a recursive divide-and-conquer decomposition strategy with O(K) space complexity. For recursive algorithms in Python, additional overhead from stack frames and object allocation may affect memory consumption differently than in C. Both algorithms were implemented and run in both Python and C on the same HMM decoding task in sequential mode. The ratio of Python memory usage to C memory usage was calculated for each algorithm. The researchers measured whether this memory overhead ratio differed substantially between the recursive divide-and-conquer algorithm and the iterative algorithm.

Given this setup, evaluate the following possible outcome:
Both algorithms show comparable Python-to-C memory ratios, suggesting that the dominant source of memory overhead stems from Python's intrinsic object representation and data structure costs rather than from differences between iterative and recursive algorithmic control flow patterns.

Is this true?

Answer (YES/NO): NO